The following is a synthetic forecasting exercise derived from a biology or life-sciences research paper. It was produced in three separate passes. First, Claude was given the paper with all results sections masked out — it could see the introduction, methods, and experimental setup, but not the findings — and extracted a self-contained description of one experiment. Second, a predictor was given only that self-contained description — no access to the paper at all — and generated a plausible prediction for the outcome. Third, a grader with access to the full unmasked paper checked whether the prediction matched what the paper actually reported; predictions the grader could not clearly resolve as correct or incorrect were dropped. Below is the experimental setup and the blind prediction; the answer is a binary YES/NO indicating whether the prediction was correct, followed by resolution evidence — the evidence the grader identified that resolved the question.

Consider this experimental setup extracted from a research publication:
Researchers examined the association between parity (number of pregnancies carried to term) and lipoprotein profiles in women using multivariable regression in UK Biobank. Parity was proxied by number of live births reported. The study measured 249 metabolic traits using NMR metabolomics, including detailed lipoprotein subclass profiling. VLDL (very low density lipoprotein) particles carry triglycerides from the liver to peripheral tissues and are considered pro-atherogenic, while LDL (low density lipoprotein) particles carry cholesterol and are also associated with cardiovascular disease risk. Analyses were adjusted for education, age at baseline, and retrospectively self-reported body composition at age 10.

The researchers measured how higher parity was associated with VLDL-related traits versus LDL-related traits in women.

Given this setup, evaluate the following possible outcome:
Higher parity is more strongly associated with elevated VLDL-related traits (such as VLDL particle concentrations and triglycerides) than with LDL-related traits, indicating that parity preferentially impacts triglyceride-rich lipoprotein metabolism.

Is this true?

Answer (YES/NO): YES